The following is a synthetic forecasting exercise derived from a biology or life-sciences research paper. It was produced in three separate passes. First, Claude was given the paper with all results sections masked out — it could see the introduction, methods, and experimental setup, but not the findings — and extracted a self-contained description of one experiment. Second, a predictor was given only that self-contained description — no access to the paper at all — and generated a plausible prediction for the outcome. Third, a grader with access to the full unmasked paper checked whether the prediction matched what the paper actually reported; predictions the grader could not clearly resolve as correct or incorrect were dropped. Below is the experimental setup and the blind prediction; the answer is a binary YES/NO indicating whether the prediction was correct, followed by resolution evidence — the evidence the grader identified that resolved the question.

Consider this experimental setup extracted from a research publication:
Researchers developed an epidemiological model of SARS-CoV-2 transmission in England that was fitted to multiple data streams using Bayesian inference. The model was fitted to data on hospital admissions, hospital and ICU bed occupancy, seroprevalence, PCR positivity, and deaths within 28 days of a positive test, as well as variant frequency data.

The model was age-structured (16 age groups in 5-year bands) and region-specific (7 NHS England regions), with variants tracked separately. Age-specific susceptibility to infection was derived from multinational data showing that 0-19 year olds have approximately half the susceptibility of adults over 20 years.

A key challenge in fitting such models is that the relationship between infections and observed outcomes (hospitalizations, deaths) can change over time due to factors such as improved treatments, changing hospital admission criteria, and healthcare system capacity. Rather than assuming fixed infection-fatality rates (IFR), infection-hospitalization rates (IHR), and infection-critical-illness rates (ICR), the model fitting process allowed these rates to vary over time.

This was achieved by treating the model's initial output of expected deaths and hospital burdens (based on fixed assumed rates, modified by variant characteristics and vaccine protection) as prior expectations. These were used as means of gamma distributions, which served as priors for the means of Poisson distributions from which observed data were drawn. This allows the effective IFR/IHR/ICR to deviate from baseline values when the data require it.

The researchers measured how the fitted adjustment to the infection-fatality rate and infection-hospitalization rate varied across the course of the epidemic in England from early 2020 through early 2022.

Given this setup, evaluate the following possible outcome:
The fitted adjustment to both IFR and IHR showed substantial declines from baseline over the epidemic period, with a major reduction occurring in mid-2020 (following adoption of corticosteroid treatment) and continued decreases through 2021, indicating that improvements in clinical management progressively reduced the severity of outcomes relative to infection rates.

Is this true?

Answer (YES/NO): NO